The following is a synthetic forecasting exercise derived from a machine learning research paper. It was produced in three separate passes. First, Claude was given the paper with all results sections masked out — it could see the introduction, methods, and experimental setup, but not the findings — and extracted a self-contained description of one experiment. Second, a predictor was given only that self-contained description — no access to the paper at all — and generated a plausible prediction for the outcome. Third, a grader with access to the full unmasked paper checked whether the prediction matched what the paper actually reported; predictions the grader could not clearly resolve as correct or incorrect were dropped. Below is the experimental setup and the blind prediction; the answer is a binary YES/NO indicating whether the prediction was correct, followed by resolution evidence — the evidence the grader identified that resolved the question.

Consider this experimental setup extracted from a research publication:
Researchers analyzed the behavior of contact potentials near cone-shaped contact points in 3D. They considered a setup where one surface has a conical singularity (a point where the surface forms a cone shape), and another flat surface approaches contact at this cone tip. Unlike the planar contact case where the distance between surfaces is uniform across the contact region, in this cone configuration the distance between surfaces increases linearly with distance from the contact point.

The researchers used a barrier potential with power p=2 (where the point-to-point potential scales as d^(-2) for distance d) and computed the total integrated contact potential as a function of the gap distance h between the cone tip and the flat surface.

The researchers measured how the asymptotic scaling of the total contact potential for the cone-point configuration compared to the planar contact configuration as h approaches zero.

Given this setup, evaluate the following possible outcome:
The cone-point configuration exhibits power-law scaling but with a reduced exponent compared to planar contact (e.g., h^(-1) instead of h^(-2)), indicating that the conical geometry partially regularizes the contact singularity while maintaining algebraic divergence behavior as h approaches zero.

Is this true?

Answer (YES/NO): NO